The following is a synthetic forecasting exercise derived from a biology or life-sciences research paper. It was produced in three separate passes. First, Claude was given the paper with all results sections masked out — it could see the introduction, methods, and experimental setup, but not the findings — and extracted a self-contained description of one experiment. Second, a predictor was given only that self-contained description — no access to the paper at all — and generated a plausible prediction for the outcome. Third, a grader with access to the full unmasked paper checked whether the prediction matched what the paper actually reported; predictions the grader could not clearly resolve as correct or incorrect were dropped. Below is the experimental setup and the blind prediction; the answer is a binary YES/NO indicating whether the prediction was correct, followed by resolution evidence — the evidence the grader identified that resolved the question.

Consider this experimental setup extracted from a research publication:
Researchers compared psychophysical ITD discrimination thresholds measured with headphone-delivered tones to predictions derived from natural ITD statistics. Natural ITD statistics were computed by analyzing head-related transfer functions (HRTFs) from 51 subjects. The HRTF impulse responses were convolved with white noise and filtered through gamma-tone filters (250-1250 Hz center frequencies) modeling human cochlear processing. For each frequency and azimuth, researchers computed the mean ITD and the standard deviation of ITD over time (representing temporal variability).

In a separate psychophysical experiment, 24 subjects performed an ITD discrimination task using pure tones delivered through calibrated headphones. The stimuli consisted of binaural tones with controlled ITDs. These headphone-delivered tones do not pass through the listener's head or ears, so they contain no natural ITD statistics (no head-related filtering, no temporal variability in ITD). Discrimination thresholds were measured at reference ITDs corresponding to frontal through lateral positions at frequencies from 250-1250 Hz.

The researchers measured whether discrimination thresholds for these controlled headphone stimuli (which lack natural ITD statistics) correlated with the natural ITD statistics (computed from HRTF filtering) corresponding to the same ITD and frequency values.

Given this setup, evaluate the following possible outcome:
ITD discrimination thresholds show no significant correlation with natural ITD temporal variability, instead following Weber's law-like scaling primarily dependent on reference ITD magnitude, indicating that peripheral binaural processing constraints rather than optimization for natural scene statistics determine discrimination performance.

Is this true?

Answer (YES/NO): NO